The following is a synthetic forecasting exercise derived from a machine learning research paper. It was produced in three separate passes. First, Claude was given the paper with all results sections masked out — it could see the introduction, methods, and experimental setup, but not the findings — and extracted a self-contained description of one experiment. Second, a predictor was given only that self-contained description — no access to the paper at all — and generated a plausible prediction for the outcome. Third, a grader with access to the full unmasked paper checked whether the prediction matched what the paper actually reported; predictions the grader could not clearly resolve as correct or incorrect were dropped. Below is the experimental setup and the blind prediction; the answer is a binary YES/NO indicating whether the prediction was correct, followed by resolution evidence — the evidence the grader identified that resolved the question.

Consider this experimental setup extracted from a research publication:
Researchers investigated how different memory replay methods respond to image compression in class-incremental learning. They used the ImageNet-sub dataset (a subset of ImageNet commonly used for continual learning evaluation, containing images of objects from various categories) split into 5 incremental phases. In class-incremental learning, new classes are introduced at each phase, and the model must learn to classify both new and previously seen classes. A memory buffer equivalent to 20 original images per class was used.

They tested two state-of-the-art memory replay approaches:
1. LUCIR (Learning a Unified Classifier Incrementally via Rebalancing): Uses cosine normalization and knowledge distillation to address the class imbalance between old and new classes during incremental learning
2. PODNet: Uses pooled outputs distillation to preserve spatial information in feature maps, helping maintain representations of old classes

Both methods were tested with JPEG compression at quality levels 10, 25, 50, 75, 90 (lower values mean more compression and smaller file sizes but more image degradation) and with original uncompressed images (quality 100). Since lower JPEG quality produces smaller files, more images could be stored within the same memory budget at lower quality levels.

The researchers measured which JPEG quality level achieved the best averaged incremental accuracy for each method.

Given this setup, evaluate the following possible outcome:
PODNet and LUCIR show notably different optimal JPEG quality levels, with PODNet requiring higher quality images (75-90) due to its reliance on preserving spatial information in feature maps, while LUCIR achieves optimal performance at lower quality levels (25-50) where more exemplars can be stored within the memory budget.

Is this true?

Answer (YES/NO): YES